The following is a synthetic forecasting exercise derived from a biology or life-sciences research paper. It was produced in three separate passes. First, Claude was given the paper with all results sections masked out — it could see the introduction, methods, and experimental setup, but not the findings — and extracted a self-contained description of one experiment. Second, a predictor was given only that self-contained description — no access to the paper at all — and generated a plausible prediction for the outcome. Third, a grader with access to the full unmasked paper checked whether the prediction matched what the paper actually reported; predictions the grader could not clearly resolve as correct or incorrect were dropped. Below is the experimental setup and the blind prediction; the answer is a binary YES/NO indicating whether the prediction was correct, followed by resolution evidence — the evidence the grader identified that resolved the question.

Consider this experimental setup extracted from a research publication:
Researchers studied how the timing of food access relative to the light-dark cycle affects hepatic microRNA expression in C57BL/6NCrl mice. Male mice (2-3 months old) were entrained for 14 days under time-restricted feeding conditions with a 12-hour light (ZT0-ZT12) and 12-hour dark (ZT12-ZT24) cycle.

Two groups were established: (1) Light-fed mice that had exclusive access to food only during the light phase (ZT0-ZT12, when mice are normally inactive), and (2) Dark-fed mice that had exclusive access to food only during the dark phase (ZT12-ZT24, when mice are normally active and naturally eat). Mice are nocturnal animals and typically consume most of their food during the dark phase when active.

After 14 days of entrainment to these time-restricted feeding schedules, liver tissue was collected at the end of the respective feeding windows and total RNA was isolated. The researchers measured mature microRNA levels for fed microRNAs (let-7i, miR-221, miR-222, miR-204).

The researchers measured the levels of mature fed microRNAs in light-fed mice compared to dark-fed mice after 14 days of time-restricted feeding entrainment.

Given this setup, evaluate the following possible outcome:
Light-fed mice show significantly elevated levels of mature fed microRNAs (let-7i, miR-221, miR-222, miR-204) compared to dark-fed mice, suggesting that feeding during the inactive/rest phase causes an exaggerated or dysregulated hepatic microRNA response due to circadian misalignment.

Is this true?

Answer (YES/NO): NO